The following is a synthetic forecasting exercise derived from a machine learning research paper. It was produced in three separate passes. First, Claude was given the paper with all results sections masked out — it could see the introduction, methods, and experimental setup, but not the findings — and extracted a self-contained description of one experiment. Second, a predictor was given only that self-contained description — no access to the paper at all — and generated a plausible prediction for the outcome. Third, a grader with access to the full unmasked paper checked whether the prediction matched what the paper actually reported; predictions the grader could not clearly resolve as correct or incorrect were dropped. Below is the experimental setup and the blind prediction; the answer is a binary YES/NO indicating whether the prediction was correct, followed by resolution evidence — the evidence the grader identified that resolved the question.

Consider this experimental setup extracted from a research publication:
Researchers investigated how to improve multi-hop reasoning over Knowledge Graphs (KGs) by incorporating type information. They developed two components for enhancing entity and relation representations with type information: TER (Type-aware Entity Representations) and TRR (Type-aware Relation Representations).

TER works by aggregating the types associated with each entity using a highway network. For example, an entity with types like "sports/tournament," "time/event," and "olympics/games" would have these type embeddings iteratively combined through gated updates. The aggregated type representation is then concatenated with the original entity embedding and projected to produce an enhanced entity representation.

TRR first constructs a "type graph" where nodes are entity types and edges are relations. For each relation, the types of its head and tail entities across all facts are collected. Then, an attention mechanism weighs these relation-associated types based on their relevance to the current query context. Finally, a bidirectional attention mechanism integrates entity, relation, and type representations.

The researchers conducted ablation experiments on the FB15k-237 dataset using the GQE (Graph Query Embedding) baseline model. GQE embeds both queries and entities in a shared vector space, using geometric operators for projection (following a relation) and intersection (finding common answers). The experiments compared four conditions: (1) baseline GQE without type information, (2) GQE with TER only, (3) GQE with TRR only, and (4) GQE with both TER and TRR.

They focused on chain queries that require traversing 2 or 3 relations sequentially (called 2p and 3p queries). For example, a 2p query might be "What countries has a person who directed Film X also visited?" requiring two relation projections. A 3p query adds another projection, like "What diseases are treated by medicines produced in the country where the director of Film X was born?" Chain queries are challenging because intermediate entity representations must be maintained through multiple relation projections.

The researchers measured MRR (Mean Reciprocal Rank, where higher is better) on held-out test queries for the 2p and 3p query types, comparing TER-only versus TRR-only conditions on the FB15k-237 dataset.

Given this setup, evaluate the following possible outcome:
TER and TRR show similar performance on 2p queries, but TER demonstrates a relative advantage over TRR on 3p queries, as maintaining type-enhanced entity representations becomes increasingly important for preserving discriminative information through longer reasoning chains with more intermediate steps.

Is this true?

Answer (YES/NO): NO